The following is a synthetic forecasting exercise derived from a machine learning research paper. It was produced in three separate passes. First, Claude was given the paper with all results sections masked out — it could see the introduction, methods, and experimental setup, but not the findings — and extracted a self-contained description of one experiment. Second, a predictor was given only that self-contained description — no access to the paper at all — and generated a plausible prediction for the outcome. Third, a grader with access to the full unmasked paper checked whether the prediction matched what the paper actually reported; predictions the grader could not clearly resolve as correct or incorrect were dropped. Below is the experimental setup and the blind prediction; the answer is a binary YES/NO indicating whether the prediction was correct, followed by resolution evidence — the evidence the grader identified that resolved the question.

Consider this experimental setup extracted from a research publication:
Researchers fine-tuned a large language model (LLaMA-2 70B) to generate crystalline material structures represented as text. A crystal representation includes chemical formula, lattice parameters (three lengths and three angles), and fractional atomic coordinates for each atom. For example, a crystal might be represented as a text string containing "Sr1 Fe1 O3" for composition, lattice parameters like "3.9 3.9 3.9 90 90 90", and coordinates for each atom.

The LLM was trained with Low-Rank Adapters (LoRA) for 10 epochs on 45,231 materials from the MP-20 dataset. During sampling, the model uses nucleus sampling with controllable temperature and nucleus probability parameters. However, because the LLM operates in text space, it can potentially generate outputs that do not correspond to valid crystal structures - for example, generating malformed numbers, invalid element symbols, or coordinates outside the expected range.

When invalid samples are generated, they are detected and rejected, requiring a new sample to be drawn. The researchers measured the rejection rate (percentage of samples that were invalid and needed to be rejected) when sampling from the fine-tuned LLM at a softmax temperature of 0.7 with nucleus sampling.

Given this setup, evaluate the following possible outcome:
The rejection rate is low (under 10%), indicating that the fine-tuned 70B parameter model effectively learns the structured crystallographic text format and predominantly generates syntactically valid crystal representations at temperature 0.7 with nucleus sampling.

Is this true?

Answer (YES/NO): YES